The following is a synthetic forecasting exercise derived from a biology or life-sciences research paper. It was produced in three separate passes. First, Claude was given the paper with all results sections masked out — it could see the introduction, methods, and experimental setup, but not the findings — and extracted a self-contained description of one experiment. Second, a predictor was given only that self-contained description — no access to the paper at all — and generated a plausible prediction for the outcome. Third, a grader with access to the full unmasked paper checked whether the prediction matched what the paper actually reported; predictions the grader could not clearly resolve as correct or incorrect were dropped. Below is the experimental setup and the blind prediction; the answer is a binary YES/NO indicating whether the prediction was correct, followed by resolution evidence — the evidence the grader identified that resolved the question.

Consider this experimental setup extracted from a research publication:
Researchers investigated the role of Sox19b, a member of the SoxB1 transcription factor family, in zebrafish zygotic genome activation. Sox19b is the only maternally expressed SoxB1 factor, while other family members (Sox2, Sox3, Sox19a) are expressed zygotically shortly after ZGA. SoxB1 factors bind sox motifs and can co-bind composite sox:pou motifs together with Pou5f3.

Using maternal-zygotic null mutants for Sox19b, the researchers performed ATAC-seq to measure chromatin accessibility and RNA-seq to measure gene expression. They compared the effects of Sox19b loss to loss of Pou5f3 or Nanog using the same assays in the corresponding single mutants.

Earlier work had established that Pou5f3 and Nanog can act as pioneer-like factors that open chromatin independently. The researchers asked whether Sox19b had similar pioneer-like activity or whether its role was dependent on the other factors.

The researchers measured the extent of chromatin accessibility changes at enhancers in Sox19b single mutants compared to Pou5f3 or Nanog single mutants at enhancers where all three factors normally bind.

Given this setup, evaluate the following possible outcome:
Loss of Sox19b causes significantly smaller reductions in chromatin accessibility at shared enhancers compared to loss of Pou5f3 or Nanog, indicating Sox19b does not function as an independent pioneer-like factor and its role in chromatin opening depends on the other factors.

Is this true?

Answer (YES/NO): YES